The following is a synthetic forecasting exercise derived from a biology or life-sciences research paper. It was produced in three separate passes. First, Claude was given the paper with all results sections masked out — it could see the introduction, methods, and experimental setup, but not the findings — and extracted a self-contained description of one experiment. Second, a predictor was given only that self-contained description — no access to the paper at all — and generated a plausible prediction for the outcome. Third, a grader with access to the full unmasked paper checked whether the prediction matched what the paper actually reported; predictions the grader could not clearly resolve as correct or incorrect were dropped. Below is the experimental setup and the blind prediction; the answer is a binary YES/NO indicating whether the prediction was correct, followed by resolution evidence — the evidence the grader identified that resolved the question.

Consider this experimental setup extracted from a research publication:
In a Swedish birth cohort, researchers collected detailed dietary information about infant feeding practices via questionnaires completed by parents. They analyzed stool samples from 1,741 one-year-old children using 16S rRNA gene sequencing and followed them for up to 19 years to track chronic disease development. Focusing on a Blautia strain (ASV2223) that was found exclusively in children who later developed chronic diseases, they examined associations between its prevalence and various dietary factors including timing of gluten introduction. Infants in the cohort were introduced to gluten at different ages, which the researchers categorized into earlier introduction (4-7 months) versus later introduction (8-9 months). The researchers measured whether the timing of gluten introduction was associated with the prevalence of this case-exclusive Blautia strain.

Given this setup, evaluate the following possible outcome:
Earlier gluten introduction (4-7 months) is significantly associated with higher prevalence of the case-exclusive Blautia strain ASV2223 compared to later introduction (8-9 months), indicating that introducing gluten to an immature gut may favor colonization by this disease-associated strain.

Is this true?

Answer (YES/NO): NO